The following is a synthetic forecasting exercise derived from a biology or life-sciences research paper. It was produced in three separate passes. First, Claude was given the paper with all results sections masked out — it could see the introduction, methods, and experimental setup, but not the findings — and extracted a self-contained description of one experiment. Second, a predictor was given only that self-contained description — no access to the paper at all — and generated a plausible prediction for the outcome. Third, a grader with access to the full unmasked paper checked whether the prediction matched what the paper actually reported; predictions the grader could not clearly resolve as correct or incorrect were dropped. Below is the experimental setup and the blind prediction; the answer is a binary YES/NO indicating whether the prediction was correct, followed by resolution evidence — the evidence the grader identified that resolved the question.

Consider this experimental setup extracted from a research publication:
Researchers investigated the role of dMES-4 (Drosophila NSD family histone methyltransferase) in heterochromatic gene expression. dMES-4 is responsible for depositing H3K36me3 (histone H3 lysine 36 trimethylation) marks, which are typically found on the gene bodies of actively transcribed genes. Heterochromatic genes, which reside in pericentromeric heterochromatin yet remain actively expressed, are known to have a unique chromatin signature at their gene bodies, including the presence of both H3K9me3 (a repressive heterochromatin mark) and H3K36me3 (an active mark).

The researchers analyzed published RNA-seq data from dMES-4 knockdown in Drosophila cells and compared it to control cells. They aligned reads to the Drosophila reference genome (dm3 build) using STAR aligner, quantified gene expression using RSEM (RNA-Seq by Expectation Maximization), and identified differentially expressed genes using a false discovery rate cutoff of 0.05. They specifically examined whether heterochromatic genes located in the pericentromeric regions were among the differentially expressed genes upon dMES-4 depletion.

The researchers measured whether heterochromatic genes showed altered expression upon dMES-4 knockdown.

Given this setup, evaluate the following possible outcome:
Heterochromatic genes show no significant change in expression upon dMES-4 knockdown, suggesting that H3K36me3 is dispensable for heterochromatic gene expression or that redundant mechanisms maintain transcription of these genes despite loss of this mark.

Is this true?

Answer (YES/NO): NO